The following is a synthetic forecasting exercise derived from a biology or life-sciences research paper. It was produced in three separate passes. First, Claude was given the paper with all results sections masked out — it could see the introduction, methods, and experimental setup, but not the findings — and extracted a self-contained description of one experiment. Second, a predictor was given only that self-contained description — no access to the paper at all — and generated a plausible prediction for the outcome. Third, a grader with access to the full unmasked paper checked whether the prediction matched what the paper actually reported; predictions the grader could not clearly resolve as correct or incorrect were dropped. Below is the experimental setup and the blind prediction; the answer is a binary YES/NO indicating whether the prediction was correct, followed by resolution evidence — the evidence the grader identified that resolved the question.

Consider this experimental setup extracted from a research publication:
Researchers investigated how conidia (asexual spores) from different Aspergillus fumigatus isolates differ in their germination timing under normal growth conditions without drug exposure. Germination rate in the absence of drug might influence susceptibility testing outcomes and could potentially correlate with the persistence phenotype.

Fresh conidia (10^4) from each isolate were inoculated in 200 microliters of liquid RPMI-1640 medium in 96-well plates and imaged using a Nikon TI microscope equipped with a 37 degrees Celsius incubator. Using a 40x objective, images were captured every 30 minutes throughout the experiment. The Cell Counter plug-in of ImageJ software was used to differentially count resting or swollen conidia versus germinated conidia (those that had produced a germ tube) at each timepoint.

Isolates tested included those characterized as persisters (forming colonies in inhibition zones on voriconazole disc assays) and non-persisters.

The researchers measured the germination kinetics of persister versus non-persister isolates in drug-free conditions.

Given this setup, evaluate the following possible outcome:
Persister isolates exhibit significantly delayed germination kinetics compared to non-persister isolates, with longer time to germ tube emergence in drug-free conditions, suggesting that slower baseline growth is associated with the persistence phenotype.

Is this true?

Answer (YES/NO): NO